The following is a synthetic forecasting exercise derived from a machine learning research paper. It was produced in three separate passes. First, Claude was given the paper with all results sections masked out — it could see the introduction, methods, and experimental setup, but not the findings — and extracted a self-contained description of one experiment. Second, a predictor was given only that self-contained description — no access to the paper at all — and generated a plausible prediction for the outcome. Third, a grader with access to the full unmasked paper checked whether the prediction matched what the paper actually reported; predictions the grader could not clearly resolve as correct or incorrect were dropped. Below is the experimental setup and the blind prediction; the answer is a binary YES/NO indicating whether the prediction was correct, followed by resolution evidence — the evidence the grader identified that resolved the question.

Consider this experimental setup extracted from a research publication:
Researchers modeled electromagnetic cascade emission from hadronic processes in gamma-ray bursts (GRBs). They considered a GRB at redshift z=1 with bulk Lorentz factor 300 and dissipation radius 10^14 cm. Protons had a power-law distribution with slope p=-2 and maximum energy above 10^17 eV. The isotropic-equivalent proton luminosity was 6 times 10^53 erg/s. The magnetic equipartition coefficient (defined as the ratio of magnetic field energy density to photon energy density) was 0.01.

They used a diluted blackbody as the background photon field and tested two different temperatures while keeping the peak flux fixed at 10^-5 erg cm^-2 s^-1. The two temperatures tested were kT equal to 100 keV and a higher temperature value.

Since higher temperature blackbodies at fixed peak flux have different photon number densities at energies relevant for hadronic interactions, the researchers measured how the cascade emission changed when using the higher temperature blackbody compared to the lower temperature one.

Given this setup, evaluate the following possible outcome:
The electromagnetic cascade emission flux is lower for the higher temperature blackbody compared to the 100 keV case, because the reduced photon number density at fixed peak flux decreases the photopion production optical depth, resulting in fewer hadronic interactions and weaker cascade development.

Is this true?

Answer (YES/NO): YES